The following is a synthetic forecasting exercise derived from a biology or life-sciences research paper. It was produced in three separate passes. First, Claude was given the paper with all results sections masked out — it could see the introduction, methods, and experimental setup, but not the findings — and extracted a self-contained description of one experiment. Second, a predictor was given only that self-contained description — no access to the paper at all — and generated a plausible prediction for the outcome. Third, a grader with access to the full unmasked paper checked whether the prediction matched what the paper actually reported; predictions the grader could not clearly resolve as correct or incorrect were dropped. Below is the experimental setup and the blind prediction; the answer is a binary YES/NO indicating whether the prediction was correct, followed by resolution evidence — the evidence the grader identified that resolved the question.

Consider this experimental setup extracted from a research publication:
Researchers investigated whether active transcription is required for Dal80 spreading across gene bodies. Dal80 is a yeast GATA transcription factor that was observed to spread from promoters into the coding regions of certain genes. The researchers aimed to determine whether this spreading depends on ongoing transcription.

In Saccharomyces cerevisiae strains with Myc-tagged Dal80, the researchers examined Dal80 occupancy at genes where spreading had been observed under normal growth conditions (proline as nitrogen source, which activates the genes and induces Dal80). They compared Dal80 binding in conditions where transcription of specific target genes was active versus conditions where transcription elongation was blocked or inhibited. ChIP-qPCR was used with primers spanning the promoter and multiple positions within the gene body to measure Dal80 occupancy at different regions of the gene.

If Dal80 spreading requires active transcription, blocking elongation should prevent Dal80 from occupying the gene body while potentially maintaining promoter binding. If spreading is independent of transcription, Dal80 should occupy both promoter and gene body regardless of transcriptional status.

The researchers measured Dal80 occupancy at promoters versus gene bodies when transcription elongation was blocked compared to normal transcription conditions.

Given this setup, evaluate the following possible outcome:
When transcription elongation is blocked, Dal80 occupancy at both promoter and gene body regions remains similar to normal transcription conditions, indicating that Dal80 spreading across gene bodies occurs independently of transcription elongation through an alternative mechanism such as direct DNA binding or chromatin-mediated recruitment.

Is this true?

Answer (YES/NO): NO